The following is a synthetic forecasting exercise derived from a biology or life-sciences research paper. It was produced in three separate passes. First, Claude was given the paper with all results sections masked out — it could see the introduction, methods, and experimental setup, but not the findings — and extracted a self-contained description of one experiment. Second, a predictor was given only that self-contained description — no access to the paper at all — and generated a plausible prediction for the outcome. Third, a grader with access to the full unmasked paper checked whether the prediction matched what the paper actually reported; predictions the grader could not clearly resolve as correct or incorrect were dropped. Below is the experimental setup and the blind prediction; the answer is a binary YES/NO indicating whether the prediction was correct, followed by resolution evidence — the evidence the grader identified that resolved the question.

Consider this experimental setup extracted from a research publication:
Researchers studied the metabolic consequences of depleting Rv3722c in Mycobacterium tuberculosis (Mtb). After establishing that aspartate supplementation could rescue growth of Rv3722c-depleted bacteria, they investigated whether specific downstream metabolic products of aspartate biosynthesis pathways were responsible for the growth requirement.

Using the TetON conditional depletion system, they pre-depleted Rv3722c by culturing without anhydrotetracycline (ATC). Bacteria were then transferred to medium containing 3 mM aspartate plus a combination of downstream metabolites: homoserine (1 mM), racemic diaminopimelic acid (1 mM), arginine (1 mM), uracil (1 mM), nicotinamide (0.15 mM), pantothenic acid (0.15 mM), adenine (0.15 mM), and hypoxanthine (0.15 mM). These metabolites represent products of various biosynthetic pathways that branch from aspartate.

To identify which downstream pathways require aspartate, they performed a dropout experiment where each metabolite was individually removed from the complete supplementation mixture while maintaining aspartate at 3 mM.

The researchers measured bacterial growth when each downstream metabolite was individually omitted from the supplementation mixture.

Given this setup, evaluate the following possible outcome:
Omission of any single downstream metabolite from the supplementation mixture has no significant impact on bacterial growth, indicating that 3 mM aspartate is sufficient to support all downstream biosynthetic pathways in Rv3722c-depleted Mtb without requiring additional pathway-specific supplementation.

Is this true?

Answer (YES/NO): NO